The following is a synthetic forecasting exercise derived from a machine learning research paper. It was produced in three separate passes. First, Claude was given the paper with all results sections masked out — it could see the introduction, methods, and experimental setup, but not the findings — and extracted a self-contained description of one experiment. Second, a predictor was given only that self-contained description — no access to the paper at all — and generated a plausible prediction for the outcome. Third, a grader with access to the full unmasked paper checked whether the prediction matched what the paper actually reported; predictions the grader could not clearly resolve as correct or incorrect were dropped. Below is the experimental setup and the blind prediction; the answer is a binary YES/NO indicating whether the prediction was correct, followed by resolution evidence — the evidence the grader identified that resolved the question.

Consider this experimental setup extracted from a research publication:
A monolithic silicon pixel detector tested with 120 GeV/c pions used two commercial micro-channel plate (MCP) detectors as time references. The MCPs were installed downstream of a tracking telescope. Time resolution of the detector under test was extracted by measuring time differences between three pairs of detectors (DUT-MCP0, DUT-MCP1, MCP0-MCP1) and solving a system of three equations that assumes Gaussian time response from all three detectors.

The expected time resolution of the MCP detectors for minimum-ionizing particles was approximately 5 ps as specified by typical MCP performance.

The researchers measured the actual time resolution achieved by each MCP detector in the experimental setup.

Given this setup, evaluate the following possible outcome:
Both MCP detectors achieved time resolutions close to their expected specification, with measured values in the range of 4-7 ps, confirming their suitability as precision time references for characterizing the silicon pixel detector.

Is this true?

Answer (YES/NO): NO